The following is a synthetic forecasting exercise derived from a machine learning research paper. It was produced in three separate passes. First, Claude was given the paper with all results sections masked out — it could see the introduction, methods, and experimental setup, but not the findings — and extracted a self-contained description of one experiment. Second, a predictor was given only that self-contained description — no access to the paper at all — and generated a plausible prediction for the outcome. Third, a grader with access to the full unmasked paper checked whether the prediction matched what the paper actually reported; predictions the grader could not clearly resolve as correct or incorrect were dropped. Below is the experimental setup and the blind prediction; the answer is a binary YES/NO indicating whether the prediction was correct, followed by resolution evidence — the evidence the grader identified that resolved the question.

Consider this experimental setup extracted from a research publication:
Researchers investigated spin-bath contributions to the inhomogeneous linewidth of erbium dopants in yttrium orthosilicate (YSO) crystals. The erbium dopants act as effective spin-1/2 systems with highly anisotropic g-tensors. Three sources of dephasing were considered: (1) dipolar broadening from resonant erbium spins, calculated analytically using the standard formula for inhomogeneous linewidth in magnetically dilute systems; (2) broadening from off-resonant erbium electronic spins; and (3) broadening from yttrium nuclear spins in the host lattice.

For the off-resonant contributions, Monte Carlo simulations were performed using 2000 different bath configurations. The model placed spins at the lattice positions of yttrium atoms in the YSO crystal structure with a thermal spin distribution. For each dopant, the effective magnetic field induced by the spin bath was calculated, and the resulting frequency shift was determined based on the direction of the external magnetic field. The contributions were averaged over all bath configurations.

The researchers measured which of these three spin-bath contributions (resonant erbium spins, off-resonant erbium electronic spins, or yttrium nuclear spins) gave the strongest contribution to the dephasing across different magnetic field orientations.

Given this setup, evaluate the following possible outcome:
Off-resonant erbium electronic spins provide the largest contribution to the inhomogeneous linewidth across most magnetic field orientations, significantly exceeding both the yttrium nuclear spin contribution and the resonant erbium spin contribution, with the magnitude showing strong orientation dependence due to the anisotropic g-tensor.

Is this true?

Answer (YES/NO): YES